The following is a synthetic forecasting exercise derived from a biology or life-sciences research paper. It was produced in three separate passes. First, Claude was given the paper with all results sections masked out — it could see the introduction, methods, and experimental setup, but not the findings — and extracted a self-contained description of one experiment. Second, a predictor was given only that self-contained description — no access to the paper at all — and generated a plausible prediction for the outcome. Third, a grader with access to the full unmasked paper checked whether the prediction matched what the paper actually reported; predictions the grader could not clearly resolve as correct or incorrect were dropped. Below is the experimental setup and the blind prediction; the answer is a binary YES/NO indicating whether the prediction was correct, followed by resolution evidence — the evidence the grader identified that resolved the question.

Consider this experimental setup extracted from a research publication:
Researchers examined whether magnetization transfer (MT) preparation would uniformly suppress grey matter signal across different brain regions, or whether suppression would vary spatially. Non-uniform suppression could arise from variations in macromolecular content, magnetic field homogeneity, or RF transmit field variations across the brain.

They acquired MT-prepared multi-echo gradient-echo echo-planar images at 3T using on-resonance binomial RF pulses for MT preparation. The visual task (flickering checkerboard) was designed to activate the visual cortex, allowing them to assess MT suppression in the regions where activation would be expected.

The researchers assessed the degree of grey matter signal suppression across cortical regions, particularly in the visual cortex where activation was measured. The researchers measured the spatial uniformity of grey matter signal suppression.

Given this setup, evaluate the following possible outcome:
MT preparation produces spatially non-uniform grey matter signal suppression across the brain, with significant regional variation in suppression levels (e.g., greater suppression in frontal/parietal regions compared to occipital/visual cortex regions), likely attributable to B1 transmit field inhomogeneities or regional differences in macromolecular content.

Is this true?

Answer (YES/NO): NO